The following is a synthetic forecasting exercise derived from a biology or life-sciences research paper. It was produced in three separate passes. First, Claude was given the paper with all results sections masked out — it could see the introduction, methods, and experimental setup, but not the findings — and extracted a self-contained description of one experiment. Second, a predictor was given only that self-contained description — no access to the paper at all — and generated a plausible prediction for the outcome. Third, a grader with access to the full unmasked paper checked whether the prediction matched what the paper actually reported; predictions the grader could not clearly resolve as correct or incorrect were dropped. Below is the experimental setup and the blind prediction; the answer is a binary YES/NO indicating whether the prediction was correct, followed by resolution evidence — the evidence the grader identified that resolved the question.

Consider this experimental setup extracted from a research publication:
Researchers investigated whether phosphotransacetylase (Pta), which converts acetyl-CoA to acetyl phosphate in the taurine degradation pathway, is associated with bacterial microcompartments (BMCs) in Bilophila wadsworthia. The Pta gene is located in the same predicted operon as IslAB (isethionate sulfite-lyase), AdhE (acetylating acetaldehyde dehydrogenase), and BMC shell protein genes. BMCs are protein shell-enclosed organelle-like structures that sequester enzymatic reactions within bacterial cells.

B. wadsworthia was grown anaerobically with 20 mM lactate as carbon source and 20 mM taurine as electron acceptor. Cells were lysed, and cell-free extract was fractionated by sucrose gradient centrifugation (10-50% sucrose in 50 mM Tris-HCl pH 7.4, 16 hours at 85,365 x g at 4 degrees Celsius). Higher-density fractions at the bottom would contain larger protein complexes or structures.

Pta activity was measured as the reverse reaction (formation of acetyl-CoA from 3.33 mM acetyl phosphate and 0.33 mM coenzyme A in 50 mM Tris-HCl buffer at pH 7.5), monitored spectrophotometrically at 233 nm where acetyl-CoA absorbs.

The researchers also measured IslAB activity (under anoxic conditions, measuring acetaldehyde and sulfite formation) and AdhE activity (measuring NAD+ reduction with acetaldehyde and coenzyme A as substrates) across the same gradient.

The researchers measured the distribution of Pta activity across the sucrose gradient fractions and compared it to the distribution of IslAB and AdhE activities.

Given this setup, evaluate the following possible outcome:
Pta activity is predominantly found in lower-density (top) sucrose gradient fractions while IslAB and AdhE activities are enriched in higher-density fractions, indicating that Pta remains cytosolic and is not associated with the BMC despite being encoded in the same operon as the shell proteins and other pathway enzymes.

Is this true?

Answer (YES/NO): NO